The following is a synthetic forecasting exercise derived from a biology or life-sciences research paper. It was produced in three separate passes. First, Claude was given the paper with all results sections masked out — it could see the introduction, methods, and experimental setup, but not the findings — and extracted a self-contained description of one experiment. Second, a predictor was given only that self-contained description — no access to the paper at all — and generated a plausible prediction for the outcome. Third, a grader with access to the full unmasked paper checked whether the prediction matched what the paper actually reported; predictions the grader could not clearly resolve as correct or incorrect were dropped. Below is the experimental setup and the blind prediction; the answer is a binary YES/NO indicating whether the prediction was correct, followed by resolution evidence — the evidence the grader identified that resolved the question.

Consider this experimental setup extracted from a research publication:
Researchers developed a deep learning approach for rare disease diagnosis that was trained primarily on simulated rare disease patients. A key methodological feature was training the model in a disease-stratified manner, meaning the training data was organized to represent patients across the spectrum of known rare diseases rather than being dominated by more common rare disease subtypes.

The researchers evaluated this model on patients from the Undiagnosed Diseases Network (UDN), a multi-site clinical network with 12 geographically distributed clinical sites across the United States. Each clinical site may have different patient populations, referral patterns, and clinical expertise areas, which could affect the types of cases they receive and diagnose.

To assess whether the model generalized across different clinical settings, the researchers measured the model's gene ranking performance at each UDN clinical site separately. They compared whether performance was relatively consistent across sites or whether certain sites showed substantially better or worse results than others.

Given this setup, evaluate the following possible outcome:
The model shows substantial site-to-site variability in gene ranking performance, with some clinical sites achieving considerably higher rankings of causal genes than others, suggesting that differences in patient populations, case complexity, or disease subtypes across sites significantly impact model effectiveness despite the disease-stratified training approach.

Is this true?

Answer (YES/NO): NO